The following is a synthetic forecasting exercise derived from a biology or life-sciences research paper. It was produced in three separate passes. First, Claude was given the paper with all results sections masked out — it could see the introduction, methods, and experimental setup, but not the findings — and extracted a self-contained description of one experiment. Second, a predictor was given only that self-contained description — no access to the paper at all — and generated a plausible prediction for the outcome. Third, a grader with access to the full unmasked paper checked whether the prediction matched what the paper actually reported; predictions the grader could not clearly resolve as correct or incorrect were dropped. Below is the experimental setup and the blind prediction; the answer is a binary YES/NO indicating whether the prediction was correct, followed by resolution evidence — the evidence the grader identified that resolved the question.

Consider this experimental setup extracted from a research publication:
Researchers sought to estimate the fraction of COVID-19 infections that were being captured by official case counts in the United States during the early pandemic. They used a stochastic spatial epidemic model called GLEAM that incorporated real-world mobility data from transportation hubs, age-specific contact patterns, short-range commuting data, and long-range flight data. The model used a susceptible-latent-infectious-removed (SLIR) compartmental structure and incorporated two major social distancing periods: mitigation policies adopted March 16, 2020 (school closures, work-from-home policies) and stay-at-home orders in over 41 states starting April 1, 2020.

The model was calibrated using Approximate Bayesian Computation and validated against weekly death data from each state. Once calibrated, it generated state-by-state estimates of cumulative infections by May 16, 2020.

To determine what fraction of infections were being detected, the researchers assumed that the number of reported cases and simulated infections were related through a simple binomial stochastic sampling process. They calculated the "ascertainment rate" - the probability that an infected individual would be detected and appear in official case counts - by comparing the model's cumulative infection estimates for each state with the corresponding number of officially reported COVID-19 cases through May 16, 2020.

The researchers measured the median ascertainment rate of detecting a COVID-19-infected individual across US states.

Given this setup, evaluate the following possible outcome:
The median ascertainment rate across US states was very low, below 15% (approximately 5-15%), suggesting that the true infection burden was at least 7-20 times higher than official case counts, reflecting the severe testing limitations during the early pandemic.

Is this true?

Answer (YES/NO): YES